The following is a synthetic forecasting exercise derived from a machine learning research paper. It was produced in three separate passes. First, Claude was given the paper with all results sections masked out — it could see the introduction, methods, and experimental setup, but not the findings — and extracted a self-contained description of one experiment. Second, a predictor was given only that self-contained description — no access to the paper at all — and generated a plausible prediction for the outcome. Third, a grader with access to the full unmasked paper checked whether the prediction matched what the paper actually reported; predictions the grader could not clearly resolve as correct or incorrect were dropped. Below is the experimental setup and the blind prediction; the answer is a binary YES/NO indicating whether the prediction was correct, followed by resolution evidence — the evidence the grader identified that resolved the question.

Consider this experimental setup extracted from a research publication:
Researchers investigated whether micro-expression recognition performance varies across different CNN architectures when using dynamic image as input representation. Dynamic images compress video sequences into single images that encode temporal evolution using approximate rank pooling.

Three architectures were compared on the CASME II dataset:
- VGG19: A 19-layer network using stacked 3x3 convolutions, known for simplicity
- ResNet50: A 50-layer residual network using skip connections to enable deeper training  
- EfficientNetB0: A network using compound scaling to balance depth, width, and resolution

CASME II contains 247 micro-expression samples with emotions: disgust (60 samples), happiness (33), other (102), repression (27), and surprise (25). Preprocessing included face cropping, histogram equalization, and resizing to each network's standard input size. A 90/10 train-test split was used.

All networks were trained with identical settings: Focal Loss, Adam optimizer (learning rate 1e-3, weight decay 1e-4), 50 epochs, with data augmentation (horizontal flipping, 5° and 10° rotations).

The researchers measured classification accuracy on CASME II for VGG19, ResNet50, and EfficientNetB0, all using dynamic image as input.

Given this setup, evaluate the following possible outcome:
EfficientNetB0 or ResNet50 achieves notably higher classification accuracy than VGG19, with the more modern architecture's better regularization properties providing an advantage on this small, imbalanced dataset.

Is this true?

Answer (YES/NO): NO